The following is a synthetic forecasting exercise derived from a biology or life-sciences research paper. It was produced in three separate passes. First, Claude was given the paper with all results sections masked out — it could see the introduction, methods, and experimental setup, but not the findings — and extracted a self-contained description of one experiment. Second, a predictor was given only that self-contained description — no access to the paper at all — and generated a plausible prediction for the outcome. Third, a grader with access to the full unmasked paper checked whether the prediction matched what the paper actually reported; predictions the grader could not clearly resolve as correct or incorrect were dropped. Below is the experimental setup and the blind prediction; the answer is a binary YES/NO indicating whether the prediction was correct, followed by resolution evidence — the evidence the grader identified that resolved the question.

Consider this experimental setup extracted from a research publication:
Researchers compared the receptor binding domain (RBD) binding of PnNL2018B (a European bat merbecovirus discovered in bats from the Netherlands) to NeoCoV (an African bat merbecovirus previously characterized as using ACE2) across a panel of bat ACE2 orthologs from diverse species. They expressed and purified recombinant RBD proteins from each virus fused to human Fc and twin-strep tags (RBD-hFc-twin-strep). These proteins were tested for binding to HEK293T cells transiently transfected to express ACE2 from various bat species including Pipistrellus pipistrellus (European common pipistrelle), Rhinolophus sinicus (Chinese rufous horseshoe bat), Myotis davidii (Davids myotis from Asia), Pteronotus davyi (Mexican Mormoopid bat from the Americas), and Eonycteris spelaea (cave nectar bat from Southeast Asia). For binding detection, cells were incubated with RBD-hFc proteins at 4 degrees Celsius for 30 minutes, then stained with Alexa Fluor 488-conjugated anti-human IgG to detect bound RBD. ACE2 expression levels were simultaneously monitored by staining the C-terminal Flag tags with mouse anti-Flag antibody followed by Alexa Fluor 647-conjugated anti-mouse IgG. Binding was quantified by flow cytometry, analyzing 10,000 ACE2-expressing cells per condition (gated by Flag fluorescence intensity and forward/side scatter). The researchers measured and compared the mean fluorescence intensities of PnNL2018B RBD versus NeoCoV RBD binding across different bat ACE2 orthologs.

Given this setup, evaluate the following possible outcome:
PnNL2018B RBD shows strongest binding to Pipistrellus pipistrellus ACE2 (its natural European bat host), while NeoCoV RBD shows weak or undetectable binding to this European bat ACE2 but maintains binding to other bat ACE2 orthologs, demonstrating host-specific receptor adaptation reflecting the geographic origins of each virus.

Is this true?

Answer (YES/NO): NO